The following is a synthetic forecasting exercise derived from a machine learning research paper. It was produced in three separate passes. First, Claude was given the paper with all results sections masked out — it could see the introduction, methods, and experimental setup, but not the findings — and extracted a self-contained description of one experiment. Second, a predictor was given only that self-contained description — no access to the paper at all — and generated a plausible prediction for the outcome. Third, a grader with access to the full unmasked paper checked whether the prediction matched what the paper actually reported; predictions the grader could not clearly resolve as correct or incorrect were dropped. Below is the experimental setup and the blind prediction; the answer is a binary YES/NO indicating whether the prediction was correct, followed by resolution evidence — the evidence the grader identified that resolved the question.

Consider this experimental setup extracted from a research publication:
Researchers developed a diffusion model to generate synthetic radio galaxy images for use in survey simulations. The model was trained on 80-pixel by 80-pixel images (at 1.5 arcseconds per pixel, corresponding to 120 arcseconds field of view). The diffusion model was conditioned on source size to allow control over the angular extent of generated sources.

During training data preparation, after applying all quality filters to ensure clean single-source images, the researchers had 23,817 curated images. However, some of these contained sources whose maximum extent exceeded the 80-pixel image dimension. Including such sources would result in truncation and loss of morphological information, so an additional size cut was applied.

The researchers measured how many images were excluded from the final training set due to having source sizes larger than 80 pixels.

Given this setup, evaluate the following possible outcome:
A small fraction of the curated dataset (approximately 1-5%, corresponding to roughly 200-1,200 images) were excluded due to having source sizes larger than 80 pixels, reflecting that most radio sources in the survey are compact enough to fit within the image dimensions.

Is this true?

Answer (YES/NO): YES